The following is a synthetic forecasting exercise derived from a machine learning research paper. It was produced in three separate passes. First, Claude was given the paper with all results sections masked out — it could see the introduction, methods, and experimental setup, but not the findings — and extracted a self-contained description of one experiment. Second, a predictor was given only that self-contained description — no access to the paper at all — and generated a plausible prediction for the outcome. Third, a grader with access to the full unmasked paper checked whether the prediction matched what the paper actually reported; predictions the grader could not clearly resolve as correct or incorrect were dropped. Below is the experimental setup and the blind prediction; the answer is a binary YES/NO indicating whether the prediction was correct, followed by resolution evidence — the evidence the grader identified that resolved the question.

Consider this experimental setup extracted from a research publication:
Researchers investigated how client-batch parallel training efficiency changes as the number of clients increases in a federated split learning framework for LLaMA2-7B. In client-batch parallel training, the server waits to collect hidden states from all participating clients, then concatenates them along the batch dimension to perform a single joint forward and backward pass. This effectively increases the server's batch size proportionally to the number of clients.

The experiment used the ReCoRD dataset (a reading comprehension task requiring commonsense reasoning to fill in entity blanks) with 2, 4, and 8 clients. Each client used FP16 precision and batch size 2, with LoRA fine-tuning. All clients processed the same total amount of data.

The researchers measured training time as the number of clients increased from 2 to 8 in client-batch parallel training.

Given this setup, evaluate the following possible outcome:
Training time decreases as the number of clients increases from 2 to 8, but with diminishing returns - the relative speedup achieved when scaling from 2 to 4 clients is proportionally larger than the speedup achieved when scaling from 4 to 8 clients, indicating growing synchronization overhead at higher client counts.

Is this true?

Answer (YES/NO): YES